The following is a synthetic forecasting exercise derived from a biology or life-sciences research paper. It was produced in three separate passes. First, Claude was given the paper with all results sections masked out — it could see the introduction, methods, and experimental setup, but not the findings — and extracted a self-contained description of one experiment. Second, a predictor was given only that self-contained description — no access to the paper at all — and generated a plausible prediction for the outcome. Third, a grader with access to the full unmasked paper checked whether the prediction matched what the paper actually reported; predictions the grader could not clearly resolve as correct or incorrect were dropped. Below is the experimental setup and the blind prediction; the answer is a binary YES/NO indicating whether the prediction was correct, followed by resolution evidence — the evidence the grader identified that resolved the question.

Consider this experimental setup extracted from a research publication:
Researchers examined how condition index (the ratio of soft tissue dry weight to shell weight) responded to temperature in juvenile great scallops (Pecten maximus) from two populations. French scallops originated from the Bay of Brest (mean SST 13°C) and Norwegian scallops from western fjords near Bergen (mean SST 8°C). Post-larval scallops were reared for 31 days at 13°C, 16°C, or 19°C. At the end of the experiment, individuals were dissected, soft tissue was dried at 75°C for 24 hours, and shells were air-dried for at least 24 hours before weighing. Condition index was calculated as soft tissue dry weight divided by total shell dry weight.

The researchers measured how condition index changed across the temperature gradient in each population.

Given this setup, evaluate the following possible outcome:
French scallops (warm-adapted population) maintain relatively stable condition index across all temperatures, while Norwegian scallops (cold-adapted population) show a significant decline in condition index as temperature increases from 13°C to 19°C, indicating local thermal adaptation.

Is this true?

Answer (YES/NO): NO